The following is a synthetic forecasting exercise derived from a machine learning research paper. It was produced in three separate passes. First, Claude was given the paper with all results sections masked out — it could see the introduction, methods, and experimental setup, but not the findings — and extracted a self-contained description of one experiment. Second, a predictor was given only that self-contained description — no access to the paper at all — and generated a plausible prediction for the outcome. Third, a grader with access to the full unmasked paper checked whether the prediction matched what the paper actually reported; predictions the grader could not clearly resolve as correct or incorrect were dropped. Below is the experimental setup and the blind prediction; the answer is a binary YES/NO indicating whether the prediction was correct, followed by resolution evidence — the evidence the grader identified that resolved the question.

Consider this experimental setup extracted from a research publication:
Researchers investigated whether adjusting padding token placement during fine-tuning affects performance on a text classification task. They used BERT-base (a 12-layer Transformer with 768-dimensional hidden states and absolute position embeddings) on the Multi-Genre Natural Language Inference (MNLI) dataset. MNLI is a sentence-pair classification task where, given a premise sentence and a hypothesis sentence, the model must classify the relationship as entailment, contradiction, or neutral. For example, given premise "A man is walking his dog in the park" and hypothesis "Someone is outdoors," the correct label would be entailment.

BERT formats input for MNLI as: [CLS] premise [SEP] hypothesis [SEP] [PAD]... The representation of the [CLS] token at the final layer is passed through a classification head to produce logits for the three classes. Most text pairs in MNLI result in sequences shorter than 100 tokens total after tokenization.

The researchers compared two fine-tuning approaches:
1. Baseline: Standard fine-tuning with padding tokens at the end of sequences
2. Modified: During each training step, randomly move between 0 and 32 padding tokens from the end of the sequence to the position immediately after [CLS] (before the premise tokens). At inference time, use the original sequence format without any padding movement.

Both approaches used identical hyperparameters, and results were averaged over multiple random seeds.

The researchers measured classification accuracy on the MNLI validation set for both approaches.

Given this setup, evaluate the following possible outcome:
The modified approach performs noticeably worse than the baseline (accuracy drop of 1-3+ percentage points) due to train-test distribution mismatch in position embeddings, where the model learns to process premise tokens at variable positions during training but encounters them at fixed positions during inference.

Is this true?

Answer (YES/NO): NO